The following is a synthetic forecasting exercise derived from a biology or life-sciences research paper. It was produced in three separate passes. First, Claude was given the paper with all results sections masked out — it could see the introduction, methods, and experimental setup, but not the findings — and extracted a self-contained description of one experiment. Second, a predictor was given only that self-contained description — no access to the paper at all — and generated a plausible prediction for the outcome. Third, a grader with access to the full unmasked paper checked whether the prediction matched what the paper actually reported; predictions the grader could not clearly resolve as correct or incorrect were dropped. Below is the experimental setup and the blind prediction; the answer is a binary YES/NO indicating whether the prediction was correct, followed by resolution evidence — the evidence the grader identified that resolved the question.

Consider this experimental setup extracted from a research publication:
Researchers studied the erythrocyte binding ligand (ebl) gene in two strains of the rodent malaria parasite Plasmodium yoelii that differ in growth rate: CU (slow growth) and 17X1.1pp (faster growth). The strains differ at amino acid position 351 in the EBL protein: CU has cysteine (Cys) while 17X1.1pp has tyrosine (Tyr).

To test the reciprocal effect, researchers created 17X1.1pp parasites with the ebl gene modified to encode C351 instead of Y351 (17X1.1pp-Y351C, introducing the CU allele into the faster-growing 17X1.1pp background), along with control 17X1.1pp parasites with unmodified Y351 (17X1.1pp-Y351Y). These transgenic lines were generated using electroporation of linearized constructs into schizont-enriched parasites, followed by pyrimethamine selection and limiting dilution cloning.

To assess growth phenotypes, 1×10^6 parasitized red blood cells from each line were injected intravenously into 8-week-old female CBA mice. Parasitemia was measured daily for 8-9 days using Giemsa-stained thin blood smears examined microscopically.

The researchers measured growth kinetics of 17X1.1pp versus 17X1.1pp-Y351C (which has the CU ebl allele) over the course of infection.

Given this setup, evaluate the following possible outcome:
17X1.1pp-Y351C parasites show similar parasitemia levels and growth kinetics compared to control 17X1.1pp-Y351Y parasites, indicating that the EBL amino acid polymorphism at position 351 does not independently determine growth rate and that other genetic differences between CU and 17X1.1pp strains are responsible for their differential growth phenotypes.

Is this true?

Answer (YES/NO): NO